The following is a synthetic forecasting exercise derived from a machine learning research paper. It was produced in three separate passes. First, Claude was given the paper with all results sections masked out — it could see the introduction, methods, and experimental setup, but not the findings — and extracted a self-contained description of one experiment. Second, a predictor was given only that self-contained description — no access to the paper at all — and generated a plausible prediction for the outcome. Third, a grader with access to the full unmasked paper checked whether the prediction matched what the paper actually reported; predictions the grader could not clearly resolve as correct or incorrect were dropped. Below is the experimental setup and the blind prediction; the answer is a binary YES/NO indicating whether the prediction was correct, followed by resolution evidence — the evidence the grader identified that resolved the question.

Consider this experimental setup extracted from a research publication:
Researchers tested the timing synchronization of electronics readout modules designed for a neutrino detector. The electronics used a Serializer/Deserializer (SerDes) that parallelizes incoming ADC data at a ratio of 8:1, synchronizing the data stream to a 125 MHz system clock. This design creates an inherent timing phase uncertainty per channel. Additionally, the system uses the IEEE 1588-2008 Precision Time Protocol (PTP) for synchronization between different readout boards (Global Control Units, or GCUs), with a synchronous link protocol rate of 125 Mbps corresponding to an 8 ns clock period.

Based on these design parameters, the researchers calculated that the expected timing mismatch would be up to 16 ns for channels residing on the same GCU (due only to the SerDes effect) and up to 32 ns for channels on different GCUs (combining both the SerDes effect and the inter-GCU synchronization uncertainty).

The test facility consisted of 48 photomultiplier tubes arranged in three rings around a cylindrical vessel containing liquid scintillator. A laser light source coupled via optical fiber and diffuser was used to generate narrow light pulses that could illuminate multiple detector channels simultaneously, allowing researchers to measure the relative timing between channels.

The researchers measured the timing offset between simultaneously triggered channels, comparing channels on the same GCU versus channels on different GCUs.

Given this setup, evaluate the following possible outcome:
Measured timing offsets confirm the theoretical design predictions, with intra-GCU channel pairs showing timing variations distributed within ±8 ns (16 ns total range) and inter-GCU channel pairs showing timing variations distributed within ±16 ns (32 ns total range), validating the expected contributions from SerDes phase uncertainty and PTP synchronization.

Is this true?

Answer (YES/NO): NO